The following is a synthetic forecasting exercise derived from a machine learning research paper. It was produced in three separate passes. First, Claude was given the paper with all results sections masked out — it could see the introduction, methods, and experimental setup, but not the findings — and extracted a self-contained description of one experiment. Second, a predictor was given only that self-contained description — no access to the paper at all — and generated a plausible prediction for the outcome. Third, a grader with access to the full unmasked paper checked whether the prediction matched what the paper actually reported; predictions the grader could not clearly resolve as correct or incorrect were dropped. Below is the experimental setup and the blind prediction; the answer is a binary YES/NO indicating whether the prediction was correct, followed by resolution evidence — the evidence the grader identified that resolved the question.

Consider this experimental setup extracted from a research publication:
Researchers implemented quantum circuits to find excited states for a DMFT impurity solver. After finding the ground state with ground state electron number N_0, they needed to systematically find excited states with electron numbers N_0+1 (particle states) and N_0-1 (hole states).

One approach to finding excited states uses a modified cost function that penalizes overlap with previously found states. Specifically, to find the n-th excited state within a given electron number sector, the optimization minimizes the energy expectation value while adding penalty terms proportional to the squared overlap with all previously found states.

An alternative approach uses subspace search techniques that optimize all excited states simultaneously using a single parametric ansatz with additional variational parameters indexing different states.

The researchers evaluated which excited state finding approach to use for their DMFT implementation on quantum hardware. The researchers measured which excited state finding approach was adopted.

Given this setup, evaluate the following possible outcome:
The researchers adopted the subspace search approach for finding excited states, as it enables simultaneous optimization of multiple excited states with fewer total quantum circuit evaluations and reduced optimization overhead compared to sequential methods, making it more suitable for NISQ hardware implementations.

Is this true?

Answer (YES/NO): NO